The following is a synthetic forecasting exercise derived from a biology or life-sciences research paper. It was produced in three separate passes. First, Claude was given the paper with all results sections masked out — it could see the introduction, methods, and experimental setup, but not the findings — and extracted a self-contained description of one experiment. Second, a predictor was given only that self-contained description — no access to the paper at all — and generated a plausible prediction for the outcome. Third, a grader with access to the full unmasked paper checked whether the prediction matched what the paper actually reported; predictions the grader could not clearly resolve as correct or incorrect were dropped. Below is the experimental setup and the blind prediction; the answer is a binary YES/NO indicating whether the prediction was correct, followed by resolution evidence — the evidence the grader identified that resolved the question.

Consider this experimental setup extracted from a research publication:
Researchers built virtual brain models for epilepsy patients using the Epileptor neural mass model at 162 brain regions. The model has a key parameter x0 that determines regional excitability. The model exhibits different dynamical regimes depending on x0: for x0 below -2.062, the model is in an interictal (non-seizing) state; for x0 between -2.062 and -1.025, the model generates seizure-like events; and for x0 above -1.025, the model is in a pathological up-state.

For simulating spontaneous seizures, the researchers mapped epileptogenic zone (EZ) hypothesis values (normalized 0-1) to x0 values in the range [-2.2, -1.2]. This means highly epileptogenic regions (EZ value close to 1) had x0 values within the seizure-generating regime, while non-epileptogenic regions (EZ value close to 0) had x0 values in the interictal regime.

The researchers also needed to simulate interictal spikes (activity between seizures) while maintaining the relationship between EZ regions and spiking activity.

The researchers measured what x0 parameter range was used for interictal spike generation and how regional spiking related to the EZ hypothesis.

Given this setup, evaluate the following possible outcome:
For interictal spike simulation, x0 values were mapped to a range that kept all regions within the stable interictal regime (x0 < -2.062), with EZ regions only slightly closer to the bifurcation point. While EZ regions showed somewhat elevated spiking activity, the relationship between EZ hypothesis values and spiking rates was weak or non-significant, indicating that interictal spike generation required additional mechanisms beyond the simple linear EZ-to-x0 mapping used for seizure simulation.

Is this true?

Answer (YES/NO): NO